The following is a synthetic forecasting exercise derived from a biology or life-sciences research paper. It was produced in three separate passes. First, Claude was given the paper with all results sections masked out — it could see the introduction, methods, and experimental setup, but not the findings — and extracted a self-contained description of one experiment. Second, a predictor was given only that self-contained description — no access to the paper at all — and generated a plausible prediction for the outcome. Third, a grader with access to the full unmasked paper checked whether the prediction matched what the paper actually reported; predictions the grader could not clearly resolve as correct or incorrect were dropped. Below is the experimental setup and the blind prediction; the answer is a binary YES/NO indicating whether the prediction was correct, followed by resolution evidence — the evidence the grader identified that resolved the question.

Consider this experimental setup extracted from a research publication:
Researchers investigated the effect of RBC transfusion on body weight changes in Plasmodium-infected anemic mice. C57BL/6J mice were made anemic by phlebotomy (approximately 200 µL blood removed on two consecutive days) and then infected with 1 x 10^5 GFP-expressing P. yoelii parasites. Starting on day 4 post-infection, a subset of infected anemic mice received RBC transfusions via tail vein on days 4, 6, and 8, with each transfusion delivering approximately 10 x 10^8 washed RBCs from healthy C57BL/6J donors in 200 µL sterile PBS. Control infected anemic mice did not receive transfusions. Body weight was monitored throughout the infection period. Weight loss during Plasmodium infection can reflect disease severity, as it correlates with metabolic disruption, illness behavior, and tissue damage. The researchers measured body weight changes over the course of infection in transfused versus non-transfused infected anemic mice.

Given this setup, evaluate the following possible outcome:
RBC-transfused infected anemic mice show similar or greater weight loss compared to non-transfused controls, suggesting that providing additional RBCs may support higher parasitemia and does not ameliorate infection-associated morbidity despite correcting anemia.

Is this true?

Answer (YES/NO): NO